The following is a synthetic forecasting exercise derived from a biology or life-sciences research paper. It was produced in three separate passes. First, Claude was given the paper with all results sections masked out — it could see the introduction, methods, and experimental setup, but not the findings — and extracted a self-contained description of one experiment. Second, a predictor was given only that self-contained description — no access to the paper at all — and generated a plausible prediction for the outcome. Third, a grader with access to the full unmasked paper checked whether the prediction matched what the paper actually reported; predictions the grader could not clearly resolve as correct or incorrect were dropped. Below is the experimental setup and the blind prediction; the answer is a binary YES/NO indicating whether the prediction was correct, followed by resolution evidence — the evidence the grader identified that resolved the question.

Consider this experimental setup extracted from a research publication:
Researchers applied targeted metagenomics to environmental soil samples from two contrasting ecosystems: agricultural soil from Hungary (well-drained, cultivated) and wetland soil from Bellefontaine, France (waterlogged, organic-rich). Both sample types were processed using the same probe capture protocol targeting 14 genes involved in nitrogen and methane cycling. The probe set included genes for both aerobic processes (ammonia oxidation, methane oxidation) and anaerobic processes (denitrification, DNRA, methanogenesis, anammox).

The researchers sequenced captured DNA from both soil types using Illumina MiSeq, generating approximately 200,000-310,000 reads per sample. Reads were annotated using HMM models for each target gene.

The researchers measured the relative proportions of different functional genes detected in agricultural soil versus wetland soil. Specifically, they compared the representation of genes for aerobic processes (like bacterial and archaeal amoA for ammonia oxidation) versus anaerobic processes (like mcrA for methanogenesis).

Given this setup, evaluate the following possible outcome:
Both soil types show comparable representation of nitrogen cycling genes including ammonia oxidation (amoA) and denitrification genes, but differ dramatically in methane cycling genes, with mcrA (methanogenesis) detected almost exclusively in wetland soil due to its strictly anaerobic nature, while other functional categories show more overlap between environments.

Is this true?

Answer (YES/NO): NO